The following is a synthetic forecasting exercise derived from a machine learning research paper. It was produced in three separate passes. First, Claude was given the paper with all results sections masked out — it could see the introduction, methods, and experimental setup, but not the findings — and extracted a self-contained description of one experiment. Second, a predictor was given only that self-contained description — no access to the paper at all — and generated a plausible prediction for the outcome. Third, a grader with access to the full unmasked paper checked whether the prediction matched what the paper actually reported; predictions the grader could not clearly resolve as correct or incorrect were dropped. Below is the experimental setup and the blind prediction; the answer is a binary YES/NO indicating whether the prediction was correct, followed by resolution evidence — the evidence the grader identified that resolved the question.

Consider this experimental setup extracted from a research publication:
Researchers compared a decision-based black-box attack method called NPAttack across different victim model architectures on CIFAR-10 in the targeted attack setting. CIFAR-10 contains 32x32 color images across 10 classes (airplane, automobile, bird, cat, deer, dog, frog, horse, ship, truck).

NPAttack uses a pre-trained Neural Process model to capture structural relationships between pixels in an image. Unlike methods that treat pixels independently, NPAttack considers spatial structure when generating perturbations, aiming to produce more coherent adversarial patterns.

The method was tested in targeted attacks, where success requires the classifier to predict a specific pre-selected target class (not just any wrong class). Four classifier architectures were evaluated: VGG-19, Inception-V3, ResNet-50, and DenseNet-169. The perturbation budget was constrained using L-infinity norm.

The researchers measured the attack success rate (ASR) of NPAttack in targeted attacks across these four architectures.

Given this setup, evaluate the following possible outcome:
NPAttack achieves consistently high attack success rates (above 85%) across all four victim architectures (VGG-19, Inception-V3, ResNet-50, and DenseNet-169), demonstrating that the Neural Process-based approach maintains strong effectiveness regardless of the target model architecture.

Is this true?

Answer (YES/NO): NO